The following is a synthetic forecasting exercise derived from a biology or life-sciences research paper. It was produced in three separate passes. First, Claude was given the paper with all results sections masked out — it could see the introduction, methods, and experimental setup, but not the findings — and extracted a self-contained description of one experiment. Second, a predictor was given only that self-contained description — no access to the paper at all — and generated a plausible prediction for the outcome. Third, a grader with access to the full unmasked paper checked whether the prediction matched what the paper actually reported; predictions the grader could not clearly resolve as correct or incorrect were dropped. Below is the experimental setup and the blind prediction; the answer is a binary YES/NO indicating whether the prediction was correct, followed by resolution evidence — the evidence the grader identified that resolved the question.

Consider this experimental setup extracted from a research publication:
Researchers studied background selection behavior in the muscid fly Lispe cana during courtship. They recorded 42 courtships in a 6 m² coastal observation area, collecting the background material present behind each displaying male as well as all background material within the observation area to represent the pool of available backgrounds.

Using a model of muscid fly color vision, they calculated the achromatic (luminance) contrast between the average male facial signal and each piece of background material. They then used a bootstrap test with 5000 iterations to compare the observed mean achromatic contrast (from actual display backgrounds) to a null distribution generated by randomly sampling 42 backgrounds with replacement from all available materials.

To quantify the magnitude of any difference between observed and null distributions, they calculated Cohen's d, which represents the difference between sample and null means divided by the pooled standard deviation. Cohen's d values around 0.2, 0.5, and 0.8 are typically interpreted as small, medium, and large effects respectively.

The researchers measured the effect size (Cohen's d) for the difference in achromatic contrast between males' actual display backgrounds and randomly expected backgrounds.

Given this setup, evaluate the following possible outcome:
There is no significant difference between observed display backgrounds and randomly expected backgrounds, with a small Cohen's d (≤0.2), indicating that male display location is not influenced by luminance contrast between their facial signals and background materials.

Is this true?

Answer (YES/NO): NO